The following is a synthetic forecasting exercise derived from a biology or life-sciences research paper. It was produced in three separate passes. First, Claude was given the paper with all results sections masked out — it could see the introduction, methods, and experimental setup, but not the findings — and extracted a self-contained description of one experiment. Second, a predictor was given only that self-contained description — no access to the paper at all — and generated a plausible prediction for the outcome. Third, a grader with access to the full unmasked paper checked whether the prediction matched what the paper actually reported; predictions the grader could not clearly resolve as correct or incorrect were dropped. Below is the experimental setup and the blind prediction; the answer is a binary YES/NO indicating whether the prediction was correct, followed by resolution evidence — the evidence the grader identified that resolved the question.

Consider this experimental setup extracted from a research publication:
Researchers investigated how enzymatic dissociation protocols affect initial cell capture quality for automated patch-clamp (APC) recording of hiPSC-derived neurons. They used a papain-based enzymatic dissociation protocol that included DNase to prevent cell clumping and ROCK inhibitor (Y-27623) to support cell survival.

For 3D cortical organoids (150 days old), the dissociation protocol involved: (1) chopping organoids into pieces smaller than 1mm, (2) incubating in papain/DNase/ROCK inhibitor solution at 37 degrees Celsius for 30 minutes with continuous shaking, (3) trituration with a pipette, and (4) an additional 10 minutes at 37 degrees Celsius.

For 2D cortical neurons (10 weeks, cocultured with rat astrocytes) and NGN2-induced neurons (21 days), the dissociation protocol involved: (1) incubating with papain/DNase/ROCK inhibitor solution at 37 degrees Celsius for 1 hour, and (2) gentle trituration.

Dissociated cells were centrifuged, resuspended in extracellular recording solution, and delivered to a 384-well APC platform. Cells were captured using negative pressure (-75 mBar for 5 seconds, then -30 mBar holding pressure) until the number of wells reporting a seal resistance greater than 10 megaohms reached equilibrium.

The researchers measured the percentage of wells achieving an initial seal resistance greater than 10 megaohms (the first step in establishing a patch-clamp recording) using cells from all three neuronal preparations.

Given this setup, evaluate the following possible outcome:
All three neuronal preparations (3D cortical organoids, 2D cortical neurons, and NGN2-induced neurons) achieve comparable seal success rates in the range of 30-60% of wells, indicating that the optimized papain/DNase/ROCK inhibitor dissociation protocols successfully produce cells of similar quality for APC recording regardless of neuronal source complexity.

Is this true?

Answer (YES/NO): NO